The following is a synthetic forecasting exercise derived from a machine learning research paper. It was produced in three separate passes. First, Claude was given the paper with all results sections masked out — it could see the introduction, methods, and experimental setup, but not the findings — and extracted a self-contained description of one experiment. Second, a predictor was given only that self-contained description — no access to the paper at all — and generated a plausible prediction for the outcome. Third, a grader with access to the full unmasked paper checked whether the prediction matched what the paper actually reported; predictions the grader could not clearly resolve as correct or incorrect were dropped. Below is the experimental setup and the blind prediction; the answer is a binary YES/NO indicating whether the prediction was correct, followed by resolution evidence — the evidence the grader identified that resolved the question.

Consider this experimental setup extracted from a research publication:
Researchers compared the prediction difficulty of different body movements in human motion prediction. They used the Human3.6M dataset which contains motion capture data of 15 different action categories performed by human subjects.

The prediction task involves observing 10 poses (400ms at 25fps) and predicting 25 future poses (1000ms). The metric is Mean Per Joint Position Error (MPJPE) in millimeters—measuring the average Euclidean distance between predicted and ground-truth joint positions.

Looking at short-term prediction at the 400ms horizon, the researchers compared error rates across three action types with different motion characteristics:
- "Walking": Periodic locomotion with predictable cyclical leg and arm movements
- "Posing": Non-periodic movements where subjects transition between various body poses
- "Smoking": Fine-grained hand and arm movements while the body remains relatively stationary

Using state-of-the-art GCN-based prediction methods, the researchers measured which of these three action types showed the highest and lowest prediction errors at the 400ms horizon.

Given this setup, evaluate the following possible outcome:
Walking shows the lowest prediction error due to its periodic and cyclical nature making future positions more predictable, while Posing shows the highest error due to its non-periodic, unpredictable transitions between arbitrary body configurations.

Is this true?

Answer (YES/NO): NO